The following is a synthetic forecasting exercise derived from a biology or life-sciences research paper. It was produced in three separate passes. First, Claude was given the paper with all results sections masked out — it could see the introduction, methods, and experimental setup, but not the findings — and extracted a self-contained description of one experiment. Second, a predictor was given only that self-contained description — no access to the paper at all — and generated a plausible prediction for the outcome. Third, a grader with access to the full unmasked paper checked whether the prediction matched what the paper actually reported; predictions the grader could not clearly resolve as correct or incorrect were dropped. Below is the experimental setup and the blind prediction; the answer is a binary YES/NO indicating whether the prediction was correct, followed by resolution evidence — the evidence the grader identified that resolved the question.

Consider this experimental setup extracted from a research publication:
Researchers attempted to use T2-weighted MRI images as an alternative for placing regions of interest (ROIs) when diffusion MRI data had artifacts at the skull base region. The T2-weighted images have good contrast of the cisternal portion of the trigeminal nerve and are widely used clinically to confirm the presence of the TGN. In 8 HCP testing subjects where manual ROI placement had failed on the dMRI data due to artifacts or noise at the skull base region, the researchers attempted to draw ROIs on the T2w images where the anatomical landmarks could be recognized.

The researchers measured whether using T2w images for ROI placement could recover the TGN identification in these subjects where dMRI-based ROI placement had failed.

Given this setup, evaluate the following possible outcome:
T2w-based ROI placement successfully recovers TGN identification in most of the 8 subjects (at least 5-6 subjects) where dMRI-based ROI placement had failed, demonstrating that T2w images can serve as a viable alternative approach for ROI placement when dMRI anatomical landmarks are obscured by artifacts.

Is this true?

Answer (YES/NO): NO